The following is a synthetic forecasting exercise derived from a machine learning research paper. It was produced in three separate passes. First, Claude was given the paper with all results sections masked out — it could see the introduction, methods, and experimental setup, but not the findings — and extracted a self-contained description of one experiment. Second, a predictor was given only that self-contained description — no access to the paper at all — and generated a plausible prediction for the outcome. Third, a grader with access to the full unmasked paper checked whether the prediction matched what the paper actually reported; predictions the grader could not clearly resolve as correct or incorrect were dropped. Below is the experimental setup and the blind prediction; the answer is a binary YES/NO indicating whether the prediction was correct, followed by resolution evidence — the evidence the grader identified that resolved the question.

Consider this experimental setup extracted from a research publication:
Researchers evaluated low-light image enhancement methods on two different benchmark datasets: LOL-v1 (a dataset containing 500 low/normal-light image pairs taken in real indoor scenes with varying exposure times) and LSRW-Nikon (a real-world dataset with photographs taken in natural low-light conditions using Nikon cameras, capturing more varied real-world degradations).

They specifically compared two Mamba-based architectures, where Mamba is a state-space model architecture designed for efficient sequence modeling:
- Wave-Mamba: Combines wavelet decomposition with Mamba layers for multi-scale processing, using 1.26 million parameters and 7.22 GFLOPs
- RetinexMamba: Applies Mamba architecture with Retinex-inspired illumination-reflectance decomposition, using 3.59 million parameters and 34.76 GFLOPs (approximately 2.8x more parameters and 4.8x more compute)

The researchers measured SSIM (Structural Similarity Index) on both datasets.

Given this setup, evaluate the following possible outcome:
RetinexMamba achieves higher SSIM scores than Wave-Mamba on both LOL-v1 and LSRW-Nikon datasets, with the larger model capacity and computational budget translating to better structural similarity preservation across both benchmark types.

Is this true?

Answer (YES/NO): NO